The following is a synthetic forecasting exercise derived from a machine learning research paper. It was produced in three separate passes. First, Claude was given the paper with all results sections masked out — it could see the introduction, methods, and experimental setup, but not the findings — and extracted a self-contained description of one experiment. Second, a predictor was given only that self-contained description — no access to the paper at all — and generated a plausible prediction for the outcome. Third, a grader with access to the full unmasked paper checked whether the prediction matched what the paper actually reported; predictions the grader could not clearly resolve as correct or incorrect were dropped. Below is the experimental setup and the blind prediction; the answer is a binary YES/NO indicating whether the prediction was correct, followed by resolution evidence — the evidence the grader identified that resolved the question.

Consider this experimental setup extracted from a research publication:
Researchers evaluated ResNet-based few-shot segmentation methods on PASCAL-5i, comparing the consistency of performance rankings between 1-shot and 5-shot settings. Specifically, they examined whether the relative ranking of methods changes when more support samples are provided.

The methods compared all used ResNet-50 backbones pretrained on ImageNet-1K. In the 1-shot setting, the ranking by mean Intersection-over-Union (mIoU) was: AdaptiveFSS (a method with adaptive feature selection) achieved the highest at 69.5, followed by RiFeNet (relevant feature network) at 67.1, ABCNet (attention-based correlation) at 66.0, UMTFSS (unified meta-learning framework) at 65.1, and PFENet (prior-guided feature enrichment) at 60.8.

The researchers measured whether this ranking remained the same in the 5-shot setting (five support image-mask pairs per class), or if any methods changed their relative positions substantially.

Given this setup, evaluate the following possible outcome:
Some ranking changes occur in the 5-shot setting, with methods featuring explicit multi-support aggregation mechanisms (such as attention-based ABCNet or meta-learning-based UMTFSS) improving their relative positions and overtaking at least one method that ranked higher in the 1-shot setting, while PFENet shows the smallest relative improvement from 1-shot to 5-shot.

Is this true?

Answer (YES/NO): NO